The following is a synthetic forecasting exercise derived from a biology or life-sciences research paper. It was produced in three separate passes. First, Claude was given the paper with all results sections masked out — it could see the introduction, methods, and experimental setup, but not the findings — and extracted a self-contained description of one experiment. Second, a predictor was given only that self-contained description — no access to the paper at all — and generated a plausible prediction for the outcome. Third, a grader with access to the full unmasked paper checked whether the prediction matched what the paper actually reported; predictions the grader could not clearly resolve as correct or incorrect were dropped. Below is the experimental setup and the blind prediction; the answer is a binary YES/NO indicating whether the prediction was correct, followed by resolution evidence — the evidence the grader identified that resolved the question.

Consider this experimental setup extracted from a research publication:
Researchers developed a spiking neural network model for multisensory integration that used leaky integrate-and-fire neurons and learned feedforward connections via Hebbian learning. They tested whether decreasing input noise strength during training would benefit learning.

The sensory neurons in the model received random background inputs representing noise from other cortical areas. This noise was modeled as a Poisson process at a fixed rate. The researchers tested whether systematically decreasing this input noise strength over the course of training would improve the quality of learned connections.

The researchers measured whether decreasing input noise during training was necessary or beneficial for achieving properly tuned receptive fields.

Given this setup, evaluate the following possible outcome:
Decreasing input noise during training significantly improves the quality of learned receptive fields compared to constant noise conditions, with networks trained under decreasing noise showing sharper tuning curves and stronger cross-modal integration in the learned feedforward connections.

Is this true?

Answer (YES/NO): NO